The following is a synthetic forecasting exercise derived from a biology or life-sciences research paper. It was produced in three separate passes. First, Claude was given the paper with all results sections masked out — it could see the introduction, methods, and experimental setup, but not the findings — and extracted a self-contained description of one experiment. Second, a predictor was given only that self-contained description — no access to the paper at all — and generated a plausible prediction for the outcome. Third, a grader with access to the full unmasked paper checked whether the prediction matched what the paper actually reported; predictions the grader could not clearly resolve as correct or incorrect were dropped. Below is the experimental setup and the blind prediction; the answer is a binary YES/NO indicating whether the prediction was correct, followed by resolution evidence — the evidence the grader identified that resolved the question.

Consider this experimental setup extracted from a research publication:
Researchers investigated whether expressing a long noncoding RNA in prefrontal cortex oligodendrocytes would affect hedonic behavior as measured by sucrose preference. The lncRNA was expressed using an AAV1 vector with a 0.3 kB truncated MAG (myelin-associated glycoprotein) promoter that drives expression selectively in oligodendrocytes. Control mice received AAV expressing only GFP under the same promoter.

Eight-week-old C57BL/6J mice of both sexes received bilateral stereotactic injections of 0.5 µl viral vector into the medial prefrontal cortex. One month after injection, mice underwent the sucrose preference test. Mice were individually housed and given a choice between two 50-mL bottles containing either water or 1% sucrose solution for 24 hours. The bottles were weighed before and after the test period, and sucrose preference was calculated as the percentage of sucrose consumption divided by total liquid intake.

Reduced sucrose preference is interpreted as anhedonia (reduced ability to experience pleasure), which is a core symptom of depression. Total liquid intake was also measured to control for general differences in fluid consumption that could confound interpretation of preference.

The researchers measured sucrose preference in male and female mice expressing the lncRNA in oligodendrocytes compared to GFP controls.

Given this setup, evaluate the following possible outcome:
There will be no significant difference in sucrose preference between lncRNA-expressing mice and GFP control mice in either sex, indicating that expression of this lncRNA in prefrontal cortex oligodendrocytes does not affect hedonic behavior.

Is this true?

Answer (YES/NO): YES